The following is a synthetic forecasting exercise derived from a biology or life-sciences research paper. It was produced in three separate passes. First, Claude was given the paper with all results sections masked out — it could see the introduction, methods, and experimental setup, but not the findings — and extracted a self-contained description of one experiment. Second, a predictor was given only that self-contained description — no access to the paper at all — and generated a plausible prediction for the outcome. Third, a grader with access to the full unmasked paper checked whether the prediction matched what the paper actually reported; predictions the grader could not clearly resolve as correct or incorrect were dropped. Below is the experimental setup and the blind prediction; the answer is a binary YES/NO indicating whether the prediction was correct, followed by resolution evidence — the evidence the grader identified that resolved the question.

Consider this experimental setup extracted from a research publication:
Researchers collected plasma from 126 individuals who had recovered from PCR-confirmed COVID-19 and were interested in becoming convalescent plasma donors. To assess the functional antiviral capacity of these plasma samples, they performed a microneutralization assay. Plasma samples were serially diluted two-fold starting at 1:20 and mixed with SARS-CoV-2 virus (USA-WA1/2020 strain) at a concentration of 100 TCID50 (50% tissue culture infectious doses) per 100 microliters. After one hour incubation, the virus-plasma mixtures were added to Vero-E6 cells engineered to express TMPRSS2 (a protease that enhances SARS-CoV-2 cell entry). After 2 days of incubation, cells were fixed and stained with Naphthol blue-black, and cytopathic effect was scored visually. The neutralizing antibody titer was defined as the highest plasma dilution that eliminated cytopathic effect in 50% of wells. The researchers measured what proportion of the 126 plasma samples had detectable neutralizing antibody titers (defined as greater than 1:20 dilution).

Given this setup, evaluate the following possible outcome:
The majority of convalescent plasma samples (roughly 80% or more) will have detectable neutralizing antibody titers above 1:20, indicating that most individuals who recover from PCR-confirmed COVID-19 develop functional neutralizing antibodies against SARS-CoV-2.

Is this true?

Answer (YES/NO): YES